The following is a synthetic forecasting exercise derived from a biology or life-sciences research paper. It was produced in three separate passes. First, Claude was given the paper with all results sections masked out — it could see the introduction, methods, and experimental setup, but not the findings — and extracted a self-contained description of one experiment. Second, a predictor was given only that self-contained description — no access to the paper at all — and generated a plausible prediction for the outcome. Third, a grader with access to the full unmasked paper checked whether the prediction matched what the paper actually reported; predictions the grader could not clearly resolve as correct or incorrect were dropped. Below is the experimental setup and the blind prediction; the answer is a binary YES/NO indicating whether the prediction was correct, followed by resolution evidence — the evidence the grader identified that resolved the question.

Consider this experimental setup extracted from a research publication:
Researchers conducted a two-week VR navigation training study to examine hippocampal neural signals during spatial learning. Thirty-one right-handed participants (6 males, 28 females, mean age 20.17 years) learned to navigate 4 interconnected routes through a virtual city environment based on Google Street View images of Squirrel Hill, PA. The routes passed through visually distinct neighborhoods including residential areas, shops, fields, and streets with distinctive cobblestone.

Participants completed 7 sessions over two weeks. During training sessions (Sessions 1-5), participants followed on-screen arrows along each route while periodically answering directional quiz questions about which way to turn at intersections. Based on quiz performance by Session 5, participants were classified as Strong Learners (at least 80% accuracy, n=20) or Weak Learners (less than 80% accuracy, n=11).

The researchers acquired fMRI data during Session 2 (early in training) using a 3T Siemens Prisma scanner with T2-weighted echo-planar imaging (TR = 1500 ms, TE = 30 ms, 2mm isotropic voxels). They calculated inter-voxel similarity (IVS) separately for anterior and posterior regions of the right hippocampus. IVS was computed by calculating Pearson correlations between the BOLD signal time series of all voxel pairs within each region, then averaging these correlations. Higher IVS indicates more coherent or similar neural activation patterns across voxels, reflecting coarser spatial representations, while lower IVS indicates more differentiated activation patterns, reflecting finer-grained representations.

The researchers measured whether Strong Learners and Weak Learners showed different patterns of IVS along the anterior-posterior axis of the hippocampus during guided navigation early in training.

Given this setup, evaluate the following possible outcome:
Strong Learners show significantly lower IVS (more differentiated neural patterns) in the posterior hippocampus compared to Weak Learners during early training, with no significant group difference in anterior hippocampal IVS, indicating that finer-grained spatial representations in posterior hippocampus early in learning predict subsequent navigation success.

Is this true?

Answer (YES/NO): NO